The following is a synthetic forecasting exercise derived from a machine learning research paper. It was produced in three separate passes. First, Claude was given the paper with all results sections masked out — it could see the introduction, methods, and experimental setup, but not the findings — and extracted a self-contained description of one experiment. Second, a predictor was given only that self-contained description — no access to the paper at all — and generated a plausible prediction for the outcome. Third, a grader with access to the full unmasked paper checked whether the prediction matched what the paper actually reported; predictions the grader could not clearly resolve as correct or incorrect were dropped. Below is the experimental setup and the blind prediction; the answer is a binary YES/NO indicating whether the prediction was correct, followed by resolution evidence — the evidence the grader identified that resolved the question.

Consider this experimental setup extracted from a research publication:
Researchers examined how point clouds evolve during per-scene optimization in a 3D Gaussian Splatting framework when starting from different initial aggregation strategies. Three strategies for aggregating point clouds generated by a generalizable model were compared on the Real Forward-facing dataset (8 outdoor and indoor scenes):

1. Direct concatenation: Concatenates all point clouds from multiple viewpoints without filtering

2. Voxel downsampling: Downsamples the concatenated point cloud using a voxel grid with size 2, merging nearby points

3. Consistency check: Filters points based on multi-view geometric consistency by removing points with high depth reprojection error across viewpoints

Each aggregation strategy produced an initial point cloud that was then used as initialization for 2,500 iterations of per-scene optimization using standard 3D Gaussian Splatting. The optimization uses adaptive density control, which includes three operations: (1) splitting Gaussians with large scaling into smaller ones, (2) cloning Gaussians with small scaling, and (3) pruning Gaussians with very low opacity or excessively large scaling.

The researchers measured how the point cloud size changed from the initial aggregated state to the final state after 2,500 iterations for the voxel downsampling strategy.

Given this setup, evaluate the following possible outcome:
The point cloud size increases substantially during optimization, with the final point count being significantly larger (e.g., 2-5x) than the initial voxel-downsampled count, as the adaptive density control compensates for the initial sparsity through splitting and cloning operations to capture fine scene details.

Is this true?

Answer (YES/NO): NO